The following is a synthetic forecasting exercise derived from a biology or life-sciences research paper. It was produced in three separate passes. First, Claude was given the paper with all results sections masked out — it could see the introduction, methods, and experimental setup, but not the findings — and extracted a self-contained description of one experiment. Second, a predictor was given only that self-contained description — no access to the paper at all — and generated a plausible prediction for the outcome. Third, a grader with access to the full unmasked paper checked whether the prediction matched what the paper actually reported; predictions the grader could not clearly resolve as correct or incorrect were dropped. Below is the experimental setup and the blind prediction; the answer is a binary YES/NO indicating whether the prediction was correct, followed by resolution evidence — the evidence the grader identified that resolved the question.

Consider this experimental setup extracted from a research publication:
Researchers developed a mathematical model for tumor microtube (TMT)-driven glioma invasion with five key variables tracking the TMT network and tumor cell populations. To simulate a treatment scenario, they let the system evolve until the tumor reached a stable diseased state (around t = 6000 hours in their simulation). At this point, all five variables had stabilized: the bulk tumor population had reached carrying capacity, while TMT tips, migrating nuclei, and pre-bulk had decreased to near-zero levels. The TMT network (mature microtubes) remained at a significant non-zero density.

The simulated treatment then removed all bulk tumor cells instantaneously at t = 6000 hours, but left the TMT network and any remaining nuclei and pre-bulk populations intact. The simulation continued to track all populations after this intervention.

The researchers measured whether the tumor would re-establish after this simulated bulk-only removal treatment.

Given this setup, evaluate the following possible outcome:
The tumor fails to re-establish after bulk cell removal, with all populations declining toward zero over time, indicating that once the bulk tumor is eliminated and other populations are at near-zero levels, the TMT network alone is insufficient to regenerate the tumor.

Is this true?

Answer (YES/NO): NO